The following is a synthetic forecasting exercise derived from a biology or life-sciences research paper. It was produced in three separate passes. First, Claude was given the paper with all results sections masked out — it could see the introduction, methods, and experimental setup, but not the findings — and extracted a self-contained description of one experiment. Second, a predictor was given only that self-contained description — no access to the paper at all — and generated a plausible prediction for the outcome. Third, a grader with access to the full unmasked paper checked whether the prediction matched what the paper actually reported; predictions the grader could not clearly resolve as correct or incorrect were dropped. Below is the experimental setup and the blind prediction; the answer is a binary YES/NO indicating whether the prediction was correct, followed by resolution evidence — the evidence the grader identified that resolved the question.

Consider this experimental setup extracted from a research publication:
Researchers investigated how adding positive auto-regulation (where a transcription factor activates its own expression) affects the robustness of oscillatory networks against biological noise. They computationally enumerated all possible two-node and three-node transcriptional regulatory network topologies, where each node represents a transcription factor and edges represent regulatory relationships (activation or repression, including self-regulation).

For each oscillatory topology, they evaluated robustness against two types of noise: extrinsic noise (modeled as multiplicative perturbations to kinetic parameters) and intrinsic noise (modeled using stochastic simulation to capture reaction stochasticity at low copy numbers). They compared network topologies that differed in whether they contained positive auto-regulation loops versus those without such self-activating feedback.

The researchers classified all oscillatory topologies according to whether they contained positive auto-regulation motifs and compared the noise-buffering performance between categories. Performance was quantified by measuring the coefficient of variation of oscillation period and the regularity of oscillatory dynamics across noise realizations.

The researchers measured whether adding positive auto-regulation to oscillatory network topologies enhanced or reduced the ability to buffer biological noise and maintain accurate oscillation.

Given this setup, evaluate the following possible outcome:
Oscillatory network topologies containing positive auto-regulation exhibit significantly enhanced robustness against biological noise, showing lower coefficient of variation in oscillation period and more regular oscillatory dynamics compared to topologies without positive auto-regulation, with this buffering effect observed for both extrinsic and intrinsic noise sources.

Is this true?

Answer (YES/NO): YES